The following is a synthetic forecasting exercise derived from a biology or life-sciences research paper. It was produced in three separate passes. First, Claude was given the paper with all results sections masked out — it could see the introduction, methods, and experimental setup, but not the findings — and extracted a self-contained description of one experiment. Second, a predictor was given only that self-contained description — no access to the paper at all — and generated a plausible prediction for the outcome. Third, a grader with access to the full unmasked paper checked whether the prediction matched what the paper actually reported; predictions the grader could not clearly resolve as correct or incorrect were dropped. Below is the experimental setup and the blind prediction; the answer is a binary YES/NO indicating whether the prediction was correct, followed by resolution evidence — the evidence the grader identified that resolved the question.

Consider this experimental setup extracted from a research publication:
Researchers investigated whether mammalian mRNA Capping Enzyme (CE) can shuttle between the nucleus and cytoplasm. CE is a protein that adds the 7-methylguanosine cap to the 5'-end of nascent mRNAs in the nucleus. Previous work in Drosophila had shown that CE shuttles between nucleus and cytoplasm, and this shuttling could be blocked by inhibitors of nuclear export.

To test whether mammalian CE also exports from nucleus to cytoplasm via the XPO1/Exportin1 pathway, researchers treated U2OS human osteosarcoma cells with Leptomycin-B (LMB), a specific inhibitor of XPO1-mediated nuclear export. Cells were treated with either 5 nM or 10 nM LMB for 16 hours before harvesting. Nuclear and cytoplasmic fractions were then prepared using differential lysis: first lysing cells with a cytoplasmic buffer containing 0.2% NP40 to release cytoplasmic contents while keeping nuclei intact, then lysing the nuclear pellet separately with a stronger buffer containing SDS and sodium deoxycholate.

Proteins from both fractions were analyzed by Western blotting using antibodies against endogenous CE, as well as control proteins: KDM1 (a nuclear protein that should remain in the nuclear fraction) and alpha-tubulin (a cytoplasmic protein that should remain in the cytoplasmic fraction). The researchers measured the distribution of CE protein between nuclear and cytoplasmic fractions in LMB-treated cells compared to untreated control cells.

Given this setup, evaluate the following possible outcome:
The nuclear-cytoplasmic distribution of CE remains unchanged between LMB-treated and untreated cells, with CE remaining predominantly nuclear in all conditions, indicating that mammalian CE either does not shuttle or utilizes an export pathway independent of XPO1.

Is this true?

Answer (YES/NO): NO